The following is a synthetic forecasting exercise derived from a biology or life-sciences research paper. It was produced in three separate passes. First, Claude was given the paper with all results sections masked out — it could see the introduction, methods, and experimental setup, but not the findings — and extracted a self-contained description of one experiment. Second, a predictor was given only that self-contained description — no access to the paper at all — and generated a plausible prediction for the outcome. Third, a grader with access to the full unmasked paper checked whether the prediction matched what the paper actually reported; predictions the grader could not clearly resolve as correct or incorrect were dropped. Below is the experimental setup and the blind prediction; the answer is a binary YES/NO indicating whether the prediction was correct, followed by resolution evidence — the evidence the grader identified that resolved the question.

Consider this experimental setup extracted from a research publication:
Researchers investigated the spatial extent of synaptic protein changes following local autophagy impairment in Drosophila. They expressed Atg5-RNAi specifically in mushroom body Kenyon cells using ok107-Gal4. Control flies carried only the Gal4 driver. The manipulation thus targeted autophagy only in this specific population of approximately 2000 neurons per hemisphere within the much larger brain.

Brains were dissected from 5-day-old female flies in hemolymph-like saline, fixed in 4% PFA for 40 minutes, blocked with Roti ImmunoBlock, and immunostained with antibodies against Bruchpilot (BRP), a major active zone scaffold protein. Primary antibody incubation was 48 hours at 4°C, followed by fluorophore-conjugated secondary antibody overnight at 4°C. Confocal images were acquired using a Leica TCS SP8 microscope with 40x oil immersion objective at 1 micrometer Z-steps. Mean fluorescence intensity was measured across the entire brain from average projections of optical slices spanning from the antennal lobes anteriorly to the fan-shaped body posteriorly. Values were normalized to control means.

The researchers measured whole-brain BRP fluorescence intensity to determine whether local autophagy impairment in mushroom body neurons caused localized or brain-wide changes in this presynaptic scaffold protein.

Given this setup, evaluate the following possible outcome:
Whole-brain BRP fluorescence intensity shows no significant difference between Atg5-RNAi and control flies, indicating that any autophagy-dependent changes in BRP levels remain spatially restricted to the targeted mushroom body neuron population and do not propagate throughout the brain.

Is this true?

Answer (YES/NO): NO